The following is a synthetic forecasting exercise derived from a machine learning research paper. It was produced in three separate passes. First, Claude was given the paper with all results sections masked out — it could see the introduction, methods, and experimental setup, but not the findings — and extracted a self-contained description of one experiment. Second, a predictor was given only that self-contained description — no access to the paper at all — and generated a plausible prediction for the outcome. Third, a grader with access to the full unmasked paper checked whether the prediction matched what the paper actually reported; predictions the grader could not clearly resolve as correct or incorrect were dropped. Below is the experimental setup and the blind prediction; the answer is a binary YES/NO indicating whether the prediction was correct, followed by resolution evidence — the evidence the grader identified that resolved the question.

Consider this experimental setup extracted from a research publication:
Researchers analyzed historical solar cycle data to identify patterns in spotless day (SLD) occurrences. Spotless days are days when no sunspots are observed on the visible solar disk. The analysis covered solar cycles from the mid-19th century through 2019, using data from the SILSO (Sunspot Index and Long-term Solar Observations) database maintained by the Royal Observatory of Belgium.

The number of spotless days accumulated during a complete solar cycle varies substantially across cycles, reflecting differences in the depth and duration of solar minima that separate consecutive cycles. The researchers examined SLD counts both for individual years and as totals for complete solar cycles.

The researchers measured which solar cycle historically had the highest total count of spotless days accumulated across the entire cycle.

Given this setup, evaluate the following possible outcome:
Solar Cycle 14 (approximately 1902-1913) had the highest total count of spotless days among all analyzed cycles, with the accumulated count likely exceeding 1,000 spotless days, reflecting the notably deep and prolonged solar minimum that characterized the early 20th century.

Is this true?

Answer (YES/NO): NO